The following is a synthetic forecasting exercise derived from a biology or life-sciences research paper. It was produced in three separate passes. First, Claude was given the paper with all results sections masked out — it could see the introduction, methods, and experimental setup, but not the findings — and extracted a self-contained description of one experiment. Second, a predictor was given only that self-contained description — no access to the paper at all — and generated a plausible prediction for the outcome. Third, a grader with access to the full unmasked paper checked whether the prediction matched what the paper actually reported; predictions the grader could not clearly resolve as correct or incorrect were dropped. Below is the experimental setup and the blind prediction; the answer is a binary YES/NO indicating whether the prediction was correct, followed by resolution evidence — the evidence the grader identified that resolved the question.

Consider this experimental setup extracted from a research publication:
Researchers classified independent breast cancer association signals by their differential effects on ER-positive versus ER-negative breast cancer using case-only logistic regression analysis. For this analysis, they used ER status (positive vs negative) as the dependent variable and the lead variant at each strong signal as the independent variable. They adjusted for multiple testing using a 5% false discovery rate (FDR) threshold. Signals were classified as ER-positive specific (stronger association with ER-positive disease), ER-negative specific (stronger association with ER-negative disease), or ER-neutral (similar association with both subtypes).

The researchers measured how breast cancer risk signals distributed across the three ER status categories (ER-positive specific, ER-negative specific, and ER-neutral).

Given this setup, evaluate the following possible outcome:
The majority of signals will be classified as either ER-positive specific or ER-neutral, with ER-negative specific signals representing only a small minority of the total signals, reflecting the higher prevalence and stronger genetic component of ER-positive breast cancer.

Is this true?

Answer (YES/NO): YES